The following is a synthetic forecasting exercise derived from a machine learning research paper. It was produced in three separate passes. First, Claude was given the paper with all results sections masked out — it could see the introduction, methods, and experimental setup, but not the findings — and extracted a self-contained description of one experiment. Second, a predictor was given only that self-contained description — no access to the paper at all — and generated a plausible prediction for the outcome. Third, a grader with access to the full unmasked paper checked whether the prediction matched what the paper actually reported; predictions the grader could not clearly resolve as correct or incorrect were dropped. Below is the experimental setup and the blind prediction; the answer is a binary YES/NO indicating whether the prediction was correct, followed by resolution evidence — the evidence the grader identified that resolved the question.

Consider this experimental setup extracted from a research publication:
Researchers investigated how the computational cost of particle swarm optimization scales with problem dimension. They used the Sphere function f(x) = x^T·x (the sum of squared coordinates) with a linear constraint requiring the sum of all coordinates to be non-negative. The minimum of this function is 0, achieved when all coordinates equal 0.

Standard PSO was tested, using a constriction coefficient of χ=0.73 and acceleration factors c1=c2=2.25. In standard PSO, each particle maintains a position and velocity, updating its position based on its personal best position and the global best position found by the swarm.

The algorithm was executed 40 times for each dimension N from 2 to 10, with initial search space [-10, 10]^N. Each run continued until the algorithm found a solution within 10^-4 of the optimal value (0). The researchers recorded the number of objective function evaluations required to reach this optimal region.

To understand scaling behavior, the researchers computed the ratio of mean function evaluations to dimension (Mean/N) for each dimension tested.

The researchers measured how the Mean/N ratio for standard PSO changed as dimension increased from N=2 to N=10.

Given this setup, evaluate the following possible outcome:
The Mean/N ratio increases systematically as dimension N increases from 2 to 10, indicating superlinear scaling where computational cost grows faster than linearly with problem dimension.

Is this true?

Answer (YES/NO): NO